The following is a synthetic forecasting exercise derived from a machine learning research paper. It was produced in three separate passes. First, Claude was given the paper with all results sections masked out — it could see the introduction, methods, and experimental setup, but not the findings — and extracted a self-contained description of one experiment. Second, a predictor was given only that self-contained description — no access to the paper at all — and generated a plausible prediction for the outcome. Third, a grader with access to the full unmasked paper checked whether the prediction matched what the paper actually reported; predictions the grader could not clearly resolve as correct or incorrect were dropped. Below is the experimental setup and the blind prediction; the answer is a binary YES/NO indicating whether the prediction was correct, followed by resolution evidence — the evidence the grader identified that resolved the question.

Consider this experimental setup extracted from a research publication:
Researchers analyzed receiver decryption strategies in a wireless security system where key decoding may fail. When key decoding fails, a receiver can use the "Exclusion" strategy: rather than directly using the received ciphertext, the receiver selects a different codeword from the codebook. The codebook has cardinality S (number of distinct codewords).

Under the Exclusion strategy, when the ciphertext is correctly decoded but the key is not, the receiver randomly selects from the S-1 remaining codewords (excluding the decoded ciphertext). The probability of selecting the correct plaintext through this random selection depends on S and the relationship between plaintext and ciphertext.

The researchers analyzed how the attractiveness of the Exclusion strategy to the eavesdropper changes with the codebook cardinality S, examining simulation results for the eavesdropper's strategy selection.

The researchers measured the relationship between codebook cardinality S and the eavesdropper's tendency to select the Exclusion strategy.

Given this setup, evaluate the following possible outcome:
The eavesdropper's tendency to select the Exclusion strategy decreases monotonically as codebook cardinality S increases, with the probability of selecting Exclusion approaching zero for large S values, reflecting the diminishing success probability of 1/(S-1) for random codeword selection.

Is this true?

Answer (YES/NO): YES